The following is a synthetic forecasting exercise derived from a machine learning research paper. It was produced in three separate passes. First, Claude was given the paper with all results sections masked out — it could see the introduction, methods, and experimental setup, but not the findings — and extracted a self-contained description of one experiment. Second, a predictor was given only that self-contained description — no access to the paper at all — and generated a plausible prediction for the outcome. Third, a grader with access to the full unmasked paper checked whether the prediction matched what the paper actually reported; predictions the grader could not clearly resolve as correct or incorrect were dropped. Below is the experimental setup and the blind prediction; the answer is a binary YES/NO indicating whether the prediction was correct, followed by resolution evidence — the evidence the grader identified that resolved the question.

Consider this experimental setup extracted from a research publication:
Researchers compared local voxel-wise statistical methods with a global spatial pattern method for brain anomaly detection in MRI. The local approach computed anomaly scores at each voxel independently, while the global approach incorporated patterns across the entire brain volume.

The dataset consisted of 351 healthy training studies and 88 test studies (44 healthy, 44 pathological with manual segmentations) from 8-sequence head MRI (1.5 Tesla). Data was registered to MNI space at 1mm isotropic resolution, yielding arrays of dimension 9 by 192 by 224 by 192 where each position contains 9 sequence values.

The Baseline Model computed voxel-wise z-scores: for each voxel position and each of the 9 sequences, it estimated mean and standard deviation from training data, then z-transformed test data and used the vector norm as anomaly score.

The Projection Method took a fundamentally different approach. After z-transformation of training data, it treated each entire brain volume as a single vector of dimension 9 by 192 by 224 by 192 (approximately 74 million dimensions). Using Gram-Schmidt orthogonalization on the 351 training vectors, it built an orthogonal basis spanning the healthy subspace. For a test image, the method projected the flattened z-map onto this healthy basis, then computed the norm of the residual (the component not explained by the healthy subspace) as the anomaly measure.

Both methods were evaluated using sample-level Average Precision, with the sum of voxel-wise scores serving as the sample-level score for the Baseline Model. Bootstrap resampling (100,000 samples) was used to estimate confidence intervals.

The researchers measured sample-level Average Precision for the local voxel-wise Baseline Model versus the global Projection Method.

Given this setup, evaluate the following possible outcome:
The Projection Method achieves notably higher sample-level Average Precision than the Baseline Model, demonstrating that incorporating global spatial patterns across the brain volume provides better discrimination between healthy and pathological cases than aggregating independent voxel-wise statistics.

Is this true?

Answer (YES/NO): NO